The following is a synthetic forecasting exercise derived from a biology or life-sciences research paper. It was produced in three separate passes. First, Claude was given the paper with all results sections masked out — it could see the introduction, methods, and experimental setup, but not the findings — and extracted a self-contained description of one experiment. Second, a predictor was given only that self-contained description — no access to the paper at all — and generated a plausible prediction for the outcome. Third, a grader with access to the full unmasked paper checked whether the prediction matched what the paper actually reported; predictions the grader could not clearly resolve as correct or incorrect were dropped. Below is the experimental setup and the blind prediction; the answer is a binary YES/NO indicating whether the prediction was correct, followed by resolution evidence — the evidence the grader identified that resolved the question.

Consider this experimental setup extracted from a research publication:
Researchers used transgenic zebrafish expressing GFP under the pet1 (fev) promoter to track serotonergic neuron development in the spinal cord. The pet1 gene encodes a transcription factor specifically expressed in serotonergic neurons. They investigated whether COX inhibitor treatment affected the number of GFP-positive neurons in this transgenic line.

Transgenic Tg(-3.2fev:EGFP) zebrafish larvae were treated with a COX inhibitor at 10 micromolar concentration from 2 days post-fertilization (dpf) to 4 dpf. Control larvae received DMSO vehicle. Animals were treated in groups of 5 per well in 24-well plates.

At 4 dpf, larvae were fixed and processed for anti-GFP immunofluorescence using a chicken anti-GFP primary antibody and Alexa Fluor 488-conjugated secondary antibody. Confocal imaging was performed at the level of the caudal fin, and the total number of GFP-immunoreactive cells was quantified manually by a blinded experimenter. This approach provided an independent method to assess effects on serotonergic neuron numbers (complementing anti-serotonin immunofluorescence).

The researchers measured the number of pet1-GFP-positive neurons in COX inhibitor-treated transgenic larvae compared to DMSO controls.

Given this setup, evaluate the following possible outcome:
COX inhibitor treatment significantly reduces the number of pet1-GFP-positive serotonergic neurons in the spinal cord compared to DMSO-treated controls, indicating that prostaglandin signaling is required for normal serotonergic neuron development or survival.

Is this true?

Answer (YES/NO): YES